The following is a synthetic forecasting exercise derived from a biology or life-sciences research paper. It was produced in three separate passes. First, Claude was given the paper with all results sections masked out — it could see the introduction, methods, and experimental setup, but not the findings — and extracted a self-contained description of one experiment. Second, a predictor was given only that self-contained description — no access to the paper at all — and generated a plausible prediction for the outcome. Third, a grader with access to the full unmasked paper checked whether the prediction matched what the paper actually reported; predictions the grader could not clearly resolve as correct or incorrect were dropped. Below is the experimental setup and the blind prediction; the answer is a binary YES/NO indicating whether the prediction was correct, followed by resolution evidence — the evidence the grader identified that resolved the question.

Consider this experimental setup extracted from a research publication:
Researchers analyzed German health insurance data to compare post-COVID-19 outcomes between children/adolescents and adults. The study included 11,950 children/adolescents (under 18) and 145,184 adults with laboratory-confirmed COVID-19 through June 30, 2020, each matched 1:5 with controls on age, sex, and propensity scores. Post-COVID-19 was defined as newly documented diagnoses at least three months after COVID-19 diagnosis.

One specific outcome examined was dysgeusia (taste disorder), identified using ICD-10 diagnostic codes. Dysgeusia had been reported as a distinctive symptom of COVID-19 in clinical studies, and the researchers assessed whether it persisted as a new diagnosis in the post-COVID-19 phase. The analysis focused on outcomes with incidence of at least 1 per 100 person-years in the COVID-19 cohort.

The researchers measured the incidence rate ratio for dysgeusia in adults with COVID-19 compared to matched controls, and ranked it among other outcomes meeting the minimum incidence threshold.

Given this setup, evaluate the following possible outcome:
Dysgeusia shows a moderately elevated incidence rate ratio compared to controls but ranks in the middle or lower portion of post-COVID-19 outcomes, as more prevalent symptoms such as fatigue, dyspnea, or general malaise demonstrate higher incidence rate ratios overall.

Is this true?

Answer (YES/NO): NO